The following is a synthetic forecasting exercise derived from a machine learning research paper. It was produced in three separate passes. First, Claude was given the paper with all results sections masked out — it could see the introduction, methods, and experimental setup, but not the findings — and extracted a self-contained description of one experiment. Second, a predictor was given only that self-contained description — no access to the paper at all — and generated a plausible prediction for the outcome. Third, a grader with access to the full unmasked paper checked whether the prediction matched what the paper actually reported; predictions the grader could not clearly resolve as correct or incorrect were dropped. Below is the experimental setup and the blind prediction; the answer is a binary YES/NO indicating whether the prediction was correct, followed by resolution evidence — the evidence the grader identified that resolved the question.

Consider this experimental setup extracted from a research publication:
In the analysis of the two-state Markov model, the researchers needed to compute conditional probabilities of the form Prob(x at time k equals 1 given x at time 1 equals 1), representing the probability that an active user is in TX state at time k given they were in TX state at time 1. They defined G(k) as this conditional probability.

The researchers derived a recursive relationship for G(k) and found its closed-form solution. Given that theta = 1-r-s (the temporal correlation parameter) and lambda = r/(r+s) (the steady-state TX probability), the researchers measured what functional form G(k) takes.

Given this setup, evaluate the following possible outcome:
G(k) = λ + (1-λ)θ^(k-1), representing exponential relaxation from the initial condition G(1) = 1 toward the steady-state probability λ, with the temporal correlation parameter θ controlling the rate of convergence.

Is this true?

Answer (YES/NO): YES